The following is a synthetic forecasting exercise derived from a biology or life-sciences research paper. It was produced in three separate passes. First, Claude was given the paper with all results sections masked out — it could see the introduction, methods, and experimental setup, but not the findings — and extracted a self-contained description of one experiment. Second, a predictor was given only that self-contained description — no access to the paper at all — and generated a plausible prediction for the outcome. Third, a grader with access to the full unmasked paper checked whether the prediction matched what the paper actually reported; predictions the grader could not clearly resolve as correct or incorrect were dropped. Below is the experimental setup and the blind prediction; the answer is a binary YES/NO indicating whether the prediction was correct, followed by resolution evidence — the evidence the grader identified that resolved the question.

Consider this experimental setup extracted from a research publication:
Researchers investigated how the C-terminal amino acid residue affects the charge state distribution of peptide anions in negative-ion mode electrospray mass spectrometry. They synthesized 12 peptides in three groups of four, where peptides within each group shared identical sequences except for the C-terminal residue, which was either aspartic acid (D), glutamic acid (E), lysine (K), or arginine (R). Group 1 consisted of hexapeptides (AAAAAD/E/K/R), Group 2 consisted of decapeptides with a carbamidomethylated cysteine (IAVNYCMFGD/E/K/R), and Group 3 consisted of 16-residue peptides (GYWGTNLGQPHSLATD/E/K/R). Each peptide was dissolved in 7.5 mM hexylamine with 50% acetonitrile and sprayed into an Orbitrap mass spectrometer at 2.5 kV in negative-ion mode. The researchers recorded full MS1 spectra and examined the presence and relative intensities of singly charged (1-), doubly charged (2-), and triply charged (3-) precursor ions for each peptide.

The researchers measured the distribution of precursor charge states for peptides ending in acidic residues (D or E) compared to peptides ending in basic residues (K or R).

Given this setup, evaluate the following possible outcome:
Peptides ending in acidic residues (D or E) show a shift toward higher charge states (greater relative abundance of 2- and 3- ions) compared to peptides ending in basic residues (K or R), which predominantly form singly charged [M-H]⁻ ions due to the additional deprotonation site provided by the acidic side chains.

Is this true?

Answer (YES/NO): YES